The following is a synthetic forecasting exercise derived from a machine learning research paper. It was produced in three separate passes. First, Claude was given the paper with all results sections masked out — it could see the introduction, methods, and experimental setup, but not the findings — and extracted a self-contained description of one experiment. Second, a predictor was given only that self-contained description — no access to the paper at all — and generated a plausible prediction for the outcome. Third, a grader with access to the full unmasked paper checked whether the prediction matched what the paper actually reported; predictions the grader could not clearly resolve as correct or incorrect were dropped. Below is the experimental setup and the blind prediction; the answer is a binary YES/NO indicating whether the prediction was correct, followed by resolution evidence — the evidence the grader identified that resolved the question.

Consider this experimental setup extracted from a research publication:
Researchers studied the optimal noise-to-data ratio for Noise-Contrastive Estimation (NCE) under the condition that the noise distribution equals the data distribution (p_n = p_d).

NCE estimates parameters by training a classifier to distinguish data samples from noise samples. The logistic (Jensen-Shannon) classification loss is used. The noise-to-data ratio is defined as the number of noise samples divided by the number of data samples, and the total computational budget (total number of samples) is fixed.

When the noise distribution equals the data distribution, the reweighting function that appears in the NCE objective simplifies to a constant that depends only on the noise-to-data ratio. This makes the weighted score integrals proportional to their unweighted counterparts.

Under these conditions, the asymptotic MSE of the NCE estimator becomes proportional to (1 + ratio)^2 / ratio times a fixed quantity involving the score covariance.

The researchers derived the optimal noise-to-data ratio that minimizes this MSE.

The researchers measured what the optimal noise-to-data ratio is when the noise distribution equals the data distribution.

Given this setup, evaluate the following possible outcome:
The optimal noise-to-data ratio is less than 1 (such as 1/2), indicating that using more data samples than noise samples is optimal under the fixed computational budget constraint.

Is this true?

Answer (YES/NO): NO